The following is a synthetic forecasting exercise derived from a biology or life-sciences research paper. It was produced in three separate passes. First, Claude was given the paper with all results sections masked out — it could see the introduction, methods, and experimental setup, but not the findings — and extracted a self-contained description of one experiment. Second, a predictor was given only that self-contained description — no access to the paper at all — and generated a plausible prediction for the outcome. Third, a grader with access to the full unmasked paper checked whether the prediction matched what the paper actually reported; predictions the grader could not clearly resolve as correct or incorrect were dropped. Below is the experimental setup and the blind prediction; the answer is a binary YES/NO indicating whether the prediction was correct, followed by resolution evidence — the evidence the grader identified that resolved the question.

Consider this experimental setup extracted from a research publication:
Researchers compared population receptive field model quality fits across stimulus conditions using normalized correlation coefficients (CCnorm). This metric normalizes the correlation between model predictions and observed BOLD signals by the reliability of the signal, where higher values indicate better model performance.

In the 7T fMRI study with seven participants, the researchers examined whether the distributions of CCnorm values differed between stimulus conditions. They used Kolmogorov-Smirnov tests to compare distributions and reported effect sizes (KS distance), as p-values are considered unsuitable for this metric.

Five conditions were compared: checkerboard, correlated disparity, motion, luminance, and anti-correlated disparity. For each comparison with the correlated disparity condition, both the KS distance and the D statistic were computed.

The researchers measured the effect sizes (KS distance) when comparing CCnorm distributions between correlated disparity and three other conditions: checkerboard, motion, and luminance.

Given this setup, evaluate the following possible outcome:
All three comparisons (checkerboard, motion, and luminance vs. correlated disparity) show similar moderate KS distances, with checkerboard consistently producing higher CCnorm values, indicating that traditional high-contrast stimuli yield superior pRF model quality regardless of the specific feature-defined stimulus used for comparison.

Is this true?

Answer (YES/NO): NO